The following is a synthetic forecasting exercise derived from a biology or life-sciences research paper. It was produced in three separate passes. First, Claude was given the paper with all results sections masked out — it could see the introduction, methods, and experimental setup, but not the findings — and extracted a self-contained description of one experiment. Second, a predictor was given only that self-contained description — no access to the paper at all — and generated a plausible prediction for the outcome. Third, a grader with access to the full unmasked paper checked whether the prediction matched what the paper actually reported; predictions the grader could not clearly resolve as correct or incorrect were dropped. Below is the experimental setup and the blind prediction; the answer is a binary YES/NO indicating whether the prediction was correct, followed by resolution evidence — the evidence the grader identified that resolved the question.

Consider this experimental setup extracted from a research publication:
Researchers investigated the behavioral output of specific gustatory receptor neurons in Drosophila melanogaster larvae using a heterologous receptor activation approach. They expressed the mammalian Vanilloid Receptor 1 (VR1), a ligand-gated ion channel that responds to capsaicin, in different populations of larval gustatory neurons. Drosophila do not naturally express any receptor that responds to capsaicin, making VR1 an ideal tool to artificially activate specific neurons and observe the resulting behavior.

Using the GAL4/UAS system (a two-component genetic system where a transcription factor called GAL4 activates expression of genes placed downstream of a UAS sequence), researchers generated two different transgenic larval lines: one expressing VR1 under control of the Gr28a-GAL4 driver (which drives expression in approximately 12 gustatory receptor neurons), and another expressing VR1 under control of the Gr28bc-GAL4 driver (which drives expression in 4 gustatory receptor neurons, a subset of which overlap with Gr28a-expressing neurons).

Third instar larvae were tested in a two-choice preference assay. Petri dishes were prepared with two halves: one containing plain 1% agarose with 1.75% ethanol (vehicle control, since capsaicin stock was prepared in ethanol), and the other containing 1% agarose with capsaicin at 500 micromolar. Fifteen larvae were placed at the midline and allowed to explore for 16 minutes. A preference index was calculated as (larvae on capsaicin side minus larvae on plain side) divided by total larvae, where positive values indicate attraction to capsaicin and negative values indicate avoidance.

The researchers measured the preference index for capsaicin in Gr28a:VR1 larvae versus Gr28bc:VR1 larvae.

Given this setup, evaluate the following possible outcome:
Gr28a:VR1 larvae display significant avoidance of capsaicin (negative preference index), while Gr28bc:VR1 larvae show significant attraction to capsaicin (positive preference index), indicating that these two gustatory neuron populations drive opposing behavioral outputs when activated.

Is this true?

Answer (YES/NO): NO